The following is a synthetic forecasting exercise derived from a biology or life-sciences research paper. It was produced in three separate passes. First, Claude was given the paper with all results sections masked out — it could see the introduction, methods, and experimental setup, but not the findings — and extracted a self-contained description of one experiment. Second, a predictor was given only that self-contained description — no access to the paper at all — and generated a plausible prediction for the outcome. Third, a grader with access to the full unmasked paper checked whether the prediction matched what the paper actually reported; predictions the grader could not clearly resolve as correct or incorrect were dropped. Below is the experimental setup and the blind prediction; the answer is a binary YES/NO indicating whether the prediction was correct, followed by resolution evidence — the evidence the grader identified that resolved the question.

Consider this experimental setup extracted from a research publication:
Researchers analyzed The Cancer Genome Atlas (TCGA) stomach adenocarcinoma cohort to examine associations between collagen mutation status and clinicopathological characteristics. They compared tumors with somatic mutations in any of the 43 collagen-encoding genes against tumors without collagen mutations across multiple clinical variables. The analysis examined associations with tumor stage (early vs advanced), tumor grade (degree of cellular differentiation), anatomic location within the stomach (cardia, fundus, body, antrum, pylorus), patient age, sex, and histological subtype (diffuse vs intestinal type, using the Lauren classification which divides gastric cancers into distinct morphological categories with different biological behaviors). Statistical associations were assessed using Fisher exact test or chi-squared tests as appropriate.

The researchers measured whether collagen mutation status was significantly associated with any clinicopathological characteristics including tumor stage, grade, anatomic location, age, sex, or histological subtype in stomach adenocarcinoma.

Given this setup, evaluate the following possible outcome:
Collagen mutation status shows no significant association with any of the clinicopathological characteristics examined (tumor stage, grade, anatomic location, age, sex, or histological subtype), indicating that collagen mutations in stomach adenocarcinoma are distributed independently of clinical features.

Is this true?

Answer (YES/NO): NO